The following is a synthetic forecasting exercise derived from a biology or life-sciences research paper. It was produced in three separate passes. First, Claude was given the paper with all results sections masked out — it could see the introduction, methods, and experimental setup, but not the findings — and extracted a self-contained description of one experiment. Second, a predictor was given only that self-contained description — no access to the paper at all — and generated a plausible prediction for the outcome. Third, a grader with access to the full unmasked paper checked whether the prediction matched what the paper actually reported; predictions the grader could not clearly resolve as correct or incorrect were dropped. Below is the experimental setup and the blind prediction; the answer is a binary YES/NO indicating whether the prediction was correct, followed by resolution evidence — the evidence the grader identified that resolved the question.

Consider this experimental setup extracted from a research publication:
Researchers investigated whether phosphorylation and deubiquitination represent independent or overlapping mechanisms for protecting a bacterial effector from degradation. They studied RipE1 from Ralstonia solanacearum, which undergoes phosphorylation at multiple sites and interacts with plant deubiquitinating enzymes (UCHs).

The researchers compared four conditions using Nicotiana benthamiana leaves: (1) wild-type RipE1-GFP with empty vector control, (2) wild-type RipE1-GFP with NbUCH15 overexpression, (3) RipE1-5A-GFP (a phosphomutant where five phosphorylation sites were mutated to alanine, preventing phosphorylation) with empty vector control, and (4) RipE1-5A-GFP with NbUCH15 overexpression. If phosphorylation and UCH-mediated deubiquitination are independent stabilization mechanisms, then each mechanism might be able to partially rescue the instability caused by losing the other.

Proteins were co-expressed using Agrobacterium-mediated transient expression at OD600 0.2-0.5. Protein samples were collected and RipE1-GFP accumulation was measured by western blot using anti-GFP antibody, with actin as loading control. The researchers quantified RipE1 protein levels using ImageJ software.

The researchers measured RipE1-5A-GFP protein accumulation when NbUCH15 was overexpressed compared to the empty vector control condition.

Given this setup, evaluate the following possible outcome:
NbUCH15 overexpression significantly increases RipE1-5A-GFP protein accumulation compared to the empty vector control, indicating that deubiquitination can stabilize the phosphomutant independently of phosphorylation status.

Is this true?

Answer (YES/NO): YES